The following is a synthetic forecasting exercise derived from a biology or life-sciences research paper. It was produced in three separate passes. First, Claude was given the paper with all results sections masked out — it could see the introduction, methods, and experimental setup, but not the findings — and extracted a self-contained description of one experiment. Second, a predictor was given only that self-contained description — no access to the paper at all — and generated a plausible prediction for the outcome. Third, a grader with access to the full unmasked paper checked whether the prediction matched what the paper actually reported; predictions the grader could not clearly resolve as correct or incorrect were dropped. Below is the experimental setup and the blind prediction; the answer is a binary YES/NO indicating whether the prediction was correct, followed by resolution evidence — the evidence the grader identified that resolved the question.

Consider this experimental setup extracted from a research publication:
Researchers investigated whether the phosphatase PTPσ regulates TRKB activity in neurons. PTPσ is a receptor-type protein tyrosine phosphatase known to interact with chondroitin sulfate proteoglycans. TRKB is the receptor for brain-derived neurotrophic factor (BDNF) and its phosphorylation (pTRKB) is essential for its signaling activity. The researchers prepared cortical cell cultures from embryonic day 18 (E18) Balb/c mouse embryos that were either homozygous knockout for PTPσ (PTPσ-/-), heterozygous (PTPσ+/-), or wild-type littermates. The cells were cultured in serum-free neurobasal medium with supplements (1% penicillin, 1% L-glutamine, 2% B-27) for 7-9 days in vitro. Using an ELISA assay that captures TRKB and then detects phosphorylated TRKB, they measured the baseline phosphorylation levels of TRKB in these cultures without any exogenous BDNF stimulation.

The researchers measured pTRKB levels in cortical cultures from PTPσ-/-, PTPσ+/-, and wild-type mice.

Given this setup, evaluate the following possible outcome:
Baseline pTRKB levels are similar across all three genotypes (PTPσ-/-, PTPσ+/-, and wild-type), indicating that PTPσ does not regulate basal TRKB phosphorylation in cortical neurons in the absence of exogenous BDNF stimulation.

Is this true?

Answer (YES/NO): NO